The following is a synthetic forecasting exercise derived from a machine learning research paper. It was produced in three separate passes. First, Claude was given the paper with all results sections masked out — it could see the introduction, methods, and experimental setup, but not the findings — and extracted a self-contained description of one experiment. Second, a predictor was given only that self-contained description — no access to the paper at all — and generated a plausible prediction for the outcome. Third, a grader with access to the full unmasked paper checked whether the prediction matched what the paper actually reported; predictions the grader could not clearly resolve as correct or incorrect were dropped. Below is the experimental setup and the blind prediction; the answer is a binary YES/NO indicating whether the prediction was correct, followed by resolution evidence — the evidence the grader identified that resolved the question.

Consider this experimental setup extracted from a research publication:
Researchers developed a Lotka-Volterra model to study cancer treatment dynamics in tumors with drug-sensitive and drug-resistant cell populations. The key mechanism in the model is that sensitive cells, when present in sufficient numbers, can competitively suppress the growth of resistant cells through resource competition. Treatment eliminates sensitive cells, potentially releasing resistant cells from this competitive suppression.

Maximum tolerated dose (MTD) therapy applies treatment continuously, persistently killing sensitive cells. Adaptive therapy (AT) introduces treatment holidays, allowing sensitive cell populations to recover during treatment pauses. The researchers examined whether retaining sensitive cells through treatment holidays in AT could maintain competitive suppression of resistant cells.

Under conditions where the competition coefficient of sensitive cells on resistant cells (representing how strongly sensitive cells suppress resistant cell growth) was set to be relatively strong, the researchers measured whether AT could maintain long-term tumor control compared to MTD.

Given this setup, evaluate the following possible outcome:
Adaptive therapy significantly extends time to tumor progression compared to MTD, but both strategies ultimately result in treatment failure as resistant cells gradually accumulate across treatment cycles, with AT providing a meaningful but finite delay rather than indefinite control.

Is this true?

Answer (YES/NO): NO